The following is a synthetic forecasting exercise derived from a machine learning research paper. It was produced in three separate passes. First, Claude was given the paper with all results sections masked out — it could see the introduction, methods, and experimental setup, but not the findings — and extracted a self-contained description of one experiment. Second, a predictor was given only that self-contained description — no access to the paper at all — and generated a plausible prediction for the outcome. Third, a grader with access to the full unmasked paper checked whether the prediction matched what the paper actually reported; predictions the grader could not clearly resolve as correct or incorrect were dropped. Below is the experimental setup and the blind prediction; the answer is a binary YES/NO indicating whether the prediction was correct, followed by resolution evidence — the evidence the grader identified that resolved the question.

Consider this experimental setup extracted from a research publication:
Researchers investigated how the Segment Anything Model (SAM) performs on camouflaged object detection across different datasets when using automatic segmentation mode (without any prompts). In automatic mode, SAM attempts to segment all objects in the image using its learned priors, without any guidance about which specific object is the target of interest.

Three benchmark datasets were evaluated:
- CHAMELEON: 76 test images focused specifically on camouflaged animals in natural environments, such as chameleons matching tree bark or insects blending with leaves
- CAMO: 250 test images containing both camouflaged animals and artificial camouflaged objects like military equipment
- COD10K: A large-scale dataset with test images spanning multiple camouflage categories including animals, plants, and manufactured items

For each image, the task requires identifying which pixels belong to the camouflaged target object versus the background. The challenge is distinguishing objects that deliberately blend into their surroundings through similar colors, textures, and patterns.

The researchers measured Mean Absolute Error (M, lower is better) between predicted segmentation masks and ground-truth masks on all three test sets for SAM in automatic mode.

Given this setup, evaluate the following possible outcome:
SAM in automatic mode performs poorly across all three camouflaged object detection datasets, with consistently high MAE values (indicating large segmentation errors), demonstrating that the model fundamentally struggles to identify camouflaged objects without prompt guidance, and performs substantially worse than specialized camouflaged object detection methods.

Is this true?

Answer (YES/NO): YES